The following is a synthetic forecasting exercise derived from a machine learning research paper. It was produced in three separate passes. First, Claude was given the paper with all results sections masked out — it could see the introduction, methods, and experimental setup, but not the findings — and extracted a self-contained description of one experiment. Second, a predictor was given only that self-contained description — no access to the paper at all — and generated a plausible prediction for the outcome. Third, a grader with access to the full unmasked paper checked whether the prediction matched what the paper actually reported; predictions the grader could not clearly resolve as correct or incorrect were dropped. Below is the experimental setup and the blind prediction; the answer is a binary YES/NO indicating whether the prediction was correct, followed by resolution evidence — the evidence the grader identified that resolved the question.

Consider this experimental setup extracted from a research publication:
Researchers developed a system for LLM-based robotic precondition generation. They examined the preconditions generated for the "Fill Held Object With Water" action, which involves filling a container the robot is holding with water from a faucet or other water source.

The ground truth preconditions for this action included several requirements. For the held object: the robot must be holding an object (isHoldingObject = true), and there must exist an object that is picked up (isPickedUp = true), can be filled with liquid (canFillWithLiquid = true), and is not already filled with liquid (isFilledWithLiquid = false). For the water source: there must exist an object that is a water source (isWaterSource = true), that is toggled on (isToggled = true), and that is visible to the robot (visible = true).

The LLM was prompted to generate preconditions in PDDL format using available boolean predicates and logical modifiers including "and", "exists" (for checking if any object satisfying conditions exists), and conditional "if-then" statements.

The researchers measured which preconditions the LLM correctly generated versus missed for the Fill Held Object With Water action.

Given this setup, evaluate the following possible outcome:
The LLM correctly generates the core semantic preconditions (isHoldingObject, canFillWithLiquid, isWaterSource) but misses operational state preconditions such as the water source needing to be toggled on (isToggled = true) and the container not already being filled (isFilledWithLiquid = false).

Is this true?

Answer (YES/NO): NO